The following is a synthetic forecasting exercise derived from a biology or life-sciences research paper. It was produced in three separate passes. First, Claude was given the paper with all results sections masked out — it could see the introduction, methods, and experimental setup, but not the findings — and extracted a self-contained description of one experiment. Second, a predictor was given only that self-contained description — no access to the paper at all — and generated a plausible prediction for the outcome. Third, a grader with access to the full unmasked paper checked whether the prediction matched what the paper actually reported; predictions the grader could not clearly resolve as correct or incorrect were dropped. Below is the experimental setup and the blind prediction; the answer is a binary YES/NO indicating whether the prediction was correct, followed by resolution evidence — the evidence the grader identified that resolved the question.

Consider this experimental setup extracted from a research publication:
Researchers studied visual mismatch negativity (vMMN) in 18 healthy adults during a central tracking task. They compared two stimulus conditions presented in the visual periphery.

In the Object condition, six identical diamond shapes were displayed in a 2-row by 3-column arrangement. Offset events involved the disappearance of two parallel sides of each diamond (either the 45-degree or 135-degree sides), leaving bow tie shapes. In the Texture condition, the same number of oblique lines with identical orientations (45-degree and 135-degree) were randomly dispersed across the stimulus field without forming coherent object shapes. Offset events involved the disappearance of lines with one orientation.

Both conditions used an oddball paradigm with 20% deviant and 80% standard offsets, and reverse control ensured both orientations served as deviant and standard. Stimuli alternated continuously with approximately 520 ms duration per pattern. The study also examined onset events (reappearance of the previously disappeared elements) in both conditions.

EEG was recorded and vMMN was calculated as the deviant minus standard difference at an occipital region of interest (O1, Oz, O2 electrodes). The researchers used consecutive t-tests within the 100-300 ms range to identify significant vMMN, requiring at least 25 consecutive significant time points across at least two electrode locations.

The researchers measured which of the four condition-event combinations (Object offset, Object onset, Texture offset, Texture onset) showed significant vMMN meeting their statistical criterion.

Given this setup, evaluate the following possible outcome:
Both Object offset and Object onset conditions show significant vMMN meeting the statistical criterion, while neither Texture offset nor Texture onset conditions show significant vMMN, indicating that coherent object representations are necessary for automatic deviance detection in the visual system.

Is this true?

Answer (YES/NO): NO